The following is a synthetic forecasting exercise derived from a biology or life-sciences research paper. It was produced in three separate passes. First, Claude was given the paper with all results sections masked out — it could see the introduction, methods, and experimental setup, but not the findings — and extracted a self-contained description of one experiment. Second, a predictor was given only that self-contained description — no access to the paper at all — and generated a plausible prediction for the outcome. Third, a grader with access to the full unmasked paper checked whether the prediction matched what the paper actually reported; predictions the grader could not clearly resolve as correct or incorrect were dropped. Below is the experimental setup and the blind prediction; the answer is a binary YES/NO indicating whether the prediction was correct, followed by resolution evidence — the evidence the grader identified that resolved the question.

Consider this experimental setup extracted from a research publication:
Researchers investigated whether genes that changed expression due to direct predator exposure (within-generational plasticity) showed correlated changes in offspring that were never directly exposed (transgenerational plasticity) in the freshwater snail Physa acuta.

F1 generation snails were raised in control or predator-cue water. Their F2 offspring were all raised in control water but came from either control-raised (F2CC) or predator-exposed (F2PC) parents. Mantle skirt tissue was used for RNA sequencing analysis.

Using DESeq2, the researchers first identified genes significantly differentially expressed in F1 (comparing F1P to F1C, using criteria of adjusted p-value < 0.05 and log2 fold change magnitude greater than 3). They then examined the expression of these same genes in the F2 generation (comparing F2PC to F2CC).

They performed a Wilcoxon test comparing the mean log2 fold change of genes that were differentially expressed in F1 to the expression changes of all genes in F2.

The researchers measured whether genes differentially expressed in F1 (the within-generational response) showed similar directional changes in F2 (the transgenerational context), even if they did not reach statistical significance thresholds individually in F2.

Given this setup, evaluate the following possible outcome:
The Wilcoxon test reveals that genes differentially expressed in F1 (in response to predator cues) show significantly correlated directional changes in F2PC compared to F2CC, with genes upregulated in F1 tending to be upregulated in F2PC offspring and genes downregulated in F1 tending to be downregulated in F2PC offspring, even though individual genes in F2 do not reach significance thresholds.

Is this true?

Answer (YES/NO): YES